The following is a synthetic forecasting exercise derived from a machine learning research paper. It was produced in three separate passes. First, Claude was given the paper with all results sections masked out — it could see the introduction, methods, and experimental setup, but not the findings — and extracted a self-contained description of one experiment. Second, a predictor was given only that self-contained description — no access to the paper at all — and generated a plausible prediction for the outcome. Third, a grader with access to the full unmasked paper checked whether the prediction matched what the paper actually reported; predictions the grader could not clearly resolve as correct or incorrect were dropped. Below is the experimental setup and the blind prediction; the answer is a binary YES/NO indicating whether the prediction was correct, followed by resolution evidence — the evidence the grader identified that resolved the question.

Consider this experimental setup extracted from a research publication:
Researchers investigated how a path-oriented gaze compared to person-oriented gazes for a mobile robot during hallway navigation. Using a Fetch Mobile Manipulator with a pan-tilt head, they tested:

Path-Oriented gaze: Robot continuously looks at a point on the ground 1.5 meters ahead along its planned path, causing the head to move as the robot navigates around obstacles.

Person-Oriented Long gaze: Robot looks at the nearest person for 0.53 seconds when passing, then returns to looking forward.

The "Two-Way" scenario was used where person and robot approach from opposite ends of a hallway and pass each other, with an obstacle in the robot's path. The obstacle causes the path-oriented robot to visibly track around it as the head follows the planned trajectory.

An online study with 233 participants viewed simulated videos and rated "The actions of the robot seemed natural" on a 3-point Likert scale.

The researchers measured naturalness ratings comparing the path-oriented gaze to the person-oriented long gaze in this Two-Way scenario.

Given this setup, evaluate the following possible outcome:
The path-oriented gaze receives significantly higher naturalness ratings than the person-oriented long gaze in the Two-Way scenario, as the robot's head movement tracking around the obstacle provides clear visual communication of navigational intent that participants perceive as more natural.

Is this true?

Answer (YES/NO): NO